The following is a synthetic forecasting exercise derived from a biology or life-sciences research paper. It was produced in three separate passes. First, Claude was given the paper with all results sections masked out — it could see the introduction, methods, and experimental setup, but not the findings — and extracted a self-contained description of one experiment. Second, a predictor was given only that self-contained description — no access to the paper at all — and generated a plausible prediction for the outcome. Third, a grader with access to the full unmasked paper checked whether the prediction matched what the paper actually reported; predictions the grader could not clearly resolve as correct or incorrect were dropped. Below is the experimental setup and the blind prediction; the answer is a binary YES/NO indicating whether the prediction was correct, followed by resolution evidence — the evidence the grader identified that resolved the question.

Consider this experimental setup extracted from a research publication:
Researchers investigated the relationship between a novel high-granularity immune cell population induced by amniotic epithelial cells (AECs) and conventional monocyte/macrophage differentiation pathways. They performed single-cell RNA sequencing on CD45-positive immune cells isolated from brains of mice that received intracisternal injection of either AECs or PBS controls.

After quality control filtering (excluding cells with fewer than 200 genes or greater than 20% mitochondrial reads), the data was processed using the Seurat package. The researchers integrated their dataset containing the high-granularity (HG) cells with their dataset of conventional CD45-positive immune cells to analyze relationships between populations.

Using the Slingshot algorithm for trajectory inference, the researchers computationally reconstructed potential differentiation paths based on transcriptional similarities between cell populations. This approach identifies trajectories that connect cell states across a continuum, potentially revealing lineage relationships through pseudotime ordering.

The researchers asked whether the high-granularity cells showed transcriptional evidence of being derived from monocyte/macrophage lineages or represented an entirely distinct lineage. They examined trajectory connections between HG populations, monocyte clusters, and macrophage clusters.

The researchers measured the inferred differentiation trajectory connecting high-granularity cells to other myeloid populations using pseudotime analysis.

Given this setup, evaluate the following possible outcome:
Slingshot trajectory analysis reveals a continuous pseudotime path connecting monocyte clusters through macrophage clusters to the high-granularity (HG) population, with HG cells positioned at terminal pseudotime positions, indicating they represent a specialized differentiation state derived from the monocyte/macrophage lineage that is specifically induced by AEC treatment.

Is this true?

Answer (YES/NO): NO